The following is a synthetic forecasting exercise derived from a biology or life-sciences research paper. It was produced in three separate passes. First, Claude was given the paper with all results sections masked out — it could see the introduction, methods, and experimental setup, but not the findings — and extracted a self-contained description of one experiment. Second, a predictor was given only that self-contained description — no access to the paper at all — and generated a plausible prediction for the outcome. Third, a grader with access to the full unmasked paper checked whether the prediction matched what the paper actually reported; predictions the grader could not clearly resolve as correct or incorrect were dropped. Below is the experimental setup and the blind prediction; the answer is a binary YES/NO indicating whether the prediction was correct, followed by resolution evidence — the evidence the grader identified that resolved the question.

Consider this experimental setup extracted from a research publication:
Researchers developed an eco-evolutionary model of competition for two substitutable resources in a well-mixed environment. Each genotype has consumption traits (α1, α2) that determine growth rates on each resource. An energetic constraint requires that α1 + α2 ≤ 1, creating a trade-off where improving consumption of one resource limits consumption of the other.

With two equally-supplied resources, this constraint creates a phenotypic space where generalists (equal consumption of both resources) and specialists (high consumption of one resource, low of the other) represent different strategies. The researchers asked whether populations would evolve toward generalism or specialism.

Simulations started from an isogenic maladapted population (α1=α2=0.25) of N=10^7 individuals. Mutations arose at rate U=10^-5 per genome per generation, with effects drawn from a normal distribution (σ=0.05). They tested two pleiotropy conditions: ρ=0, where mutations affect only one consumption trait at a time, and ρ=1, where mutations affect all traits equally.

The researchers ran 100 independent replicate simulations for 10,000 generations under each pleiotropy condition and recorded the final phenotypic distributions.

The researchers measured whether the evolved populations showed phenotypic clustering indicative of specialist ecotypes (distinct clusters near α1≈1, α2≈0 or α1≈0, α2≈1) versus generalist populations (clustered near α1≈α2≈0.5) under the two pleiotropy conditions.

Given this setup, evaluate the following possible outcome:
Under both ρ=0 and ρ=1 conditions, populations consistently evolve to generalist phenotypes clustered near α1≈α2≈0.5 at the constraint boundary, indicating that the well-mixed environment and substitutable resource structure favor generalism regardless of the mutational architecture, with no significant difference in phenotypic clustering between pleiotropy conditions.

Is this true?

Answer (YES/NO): NO